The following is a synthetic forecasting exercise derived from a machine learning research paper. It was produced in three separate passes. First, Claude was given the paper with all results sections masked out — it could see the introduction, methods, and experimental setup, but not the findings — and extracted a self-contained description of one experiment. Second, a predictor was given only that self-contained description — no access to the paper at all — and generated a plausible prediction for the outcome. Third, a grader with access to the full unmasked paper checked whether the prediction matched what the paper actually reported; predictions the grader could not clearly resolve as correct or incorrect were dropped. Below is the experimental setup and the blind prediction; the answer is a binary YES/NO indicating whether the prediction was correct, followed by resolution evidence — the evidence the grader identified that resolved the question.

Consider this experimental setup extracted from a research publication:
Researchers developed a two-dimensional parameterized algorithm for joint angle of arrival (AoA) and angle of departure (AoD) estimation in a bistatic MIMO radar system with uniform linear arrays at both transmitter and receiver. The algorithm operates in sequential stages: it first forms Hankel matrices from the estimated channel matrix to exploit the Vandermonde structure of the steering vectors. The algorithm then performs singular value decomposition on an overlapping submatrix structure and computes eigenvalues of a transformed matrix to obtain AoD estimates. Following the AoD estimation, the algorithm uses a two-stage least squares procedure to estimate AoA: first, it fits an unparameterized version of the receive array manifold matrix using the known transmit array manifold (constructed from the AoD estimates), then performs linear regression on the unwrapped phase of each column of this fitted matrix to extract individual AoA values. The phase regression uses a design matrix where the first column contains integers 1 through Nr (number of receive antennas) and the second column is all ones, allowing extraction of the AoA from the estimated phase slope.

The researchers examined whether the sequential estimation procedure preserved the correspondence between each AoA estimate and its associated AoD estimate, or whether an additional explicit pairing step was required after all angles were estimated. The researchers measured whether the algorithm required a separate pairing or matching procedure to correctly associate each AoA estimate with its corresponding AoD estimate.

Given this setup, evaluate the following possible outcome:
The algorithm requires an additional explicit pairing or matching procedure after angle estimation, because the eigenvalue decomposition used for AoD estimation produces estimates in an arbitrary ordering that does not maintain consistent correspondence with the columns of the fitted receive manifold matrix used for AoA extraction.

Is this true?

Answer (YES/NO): NO